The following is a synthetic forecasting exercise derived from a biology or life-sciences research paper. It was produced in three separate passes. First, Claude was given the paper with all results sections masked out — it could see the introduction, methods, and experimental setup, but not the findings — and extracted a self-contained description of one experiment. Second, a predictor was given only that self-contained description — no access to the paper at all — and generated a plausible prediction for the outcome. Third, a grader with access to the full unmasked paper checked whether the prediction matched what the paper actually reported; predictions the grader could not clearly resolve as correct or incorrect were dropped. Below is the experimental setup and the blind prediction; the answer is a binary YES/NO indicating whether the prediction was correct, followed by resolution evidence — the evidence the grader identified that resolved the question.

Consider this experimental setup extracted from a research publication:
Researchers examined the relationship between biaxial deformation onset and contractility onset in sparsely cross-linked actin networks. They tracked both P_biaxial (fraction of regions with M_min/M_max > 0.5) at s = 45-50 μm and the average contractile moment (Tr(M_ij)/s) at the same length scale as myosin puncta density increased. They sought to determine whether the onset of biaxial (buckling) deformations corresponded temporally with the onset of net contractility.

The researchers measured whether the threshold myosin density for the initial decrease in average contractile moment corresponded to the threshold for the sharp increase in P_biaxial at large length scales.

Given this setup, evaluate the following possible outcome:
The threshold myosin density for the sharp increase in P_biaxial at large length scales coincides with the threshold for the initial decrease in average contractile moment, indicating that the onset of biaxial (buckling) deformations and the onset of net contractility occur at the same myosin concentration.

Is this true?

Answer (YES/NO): YES